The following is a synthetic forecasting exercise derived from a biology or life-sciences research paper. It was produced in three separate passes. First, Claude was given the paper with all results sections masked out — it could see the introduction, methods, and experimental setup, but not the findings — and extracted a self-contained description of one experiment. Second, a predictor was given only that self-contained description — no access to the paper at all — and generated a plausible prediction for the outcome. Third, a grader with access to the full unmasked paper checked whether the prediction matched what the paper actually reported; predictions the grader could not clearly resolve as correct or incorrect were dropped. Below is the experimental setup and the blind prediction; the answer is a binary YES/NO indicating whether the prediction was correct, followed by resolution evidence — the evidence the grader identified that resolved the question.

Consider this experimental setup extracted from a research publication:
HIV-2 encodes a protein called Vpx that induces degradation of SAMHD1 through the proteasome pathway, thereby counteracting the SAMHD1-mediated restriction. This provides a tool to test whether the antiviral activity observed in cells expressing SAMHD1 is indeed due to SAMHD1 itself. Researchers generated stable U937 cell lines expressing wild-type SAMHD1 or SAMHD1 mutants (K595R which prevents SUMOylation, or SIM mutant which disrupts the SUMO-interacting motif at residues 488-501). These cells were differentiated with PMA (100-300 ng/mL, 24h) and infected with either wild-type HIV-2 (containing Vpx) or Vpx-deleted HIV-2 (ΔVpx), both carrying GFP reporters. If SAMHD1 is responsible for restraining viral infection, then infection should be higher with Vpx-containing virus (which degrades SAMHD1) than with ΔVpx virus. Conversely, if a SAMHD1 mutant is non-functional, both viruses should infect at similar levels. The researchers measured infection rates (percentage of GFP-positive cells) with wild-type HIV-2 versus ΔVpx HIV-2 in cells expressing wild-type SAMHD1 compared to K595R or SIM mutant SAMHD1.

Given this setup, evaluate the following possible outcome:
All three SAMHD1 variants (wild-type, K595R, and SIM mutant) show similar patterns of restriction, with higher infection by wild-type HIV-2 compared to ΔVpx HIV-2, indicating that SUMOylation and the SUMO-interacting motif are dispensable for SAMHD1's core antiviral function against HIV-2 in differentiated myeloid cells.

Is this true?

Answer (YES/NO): NO